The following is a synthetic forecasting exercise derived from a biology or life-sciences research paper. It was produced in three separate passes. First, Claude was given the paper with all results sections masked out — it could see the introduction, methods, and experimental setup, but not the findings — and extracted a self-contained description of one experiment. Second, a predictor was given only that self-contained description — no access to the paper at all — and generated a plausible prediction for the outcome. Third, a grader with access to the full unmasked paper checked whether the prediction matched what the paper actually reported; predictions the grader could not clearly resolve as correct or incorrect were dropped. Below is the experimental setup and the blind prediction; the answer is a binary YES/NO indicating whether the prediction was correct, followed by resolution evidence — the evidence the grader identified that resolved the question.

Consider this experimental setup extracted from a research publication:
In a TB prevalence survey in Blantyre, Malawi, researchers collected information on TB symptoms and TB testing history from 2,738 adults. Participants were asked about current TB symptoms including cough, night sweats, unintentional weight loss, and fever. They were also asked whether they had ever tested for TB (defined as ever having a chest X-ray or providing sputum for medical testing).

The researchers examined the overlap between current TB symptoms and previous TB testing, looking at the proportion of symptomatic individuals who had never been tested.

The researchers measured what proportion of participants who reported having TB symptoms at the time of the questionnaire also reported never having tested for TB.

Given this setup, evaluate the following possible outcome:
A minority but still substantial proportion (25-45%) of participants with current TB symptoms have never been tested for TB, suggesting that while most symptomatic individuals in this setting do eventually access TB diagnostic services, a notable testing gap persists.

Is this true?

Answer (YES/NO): NO